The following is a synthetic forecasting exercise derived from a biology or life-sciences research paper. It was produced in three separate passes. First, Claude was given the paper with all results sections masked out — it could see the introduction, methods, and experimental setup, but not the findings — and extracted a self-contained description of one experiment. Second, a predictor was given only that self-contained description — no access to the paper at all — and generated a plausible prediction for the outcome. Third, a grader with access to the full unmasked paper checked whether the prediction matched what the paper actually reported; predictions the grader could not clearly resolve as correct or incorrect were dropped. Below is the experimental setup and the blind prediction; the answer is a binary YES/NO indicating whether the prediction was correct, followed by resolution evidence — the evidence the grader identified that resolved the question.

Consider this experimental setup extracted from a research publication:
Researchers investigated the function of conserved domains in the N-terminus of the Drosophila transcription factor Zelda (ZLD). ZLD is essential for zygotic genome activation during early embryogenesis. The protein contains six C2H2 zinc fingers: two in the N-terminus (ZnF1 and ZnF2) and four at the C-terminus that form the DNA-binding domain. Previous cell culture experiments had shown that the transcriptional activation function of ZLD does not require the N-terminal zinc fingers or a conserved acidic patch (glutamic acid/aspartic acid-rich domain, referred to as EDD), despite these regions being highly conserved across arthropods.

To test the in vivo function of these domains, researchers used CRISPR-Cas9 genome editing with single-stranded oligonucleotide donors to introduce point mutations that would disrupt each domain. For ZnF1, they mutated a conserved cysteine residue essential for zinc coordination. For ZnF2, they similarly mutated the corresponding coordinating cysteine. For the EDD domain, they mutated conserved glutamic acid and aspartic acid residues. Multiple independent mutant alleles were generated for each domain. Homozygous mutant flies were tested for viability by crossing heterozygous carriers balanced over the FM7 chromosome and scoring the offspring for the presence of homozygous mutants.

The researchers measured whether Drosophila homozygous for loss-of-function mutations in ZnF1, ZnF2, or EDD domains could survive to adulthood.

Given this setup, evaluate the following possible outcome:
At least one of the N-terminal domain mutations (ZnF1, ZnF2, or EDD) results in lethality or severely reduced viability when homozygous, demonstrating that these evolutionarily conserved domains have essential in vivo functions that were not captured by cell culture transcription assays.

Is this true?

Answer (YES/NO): NO